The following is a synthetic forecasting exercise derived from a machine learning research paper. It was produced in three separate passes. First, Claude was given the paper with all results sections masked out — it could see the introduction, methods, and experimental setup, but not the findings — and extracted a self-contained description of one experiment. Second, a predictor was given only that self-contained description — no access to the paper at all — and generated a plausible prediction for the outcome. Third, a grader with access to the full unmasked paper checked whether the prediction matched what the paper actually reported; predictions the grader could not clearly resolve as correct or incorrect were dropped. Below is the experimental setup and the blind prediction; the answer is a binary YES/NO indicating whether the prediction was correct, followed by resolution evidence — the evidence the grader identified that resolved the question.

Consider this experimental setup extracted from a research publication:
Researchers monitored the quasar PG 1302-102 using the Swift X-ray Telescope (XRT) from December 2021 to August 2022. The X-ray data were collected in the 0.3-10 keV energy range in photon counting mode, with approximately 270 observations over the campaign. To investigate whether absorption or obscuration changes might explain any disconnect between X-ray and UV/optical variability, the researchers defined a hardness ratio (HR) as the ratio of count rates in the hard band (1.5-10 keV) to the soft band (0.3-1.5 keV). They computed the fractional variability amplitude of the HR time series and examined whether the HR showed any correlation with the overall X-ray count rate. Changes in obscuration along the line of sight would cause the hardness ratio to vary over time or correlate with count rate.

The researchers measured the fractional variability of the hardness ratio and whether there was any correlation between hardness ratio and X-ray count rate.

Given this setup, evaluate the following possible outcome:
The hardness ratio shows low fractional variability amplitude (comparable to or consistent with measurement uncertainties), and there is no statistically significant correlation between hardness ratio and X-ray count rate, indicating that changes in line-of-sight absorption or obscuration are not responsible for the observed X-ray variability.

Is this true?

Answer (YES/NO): YES